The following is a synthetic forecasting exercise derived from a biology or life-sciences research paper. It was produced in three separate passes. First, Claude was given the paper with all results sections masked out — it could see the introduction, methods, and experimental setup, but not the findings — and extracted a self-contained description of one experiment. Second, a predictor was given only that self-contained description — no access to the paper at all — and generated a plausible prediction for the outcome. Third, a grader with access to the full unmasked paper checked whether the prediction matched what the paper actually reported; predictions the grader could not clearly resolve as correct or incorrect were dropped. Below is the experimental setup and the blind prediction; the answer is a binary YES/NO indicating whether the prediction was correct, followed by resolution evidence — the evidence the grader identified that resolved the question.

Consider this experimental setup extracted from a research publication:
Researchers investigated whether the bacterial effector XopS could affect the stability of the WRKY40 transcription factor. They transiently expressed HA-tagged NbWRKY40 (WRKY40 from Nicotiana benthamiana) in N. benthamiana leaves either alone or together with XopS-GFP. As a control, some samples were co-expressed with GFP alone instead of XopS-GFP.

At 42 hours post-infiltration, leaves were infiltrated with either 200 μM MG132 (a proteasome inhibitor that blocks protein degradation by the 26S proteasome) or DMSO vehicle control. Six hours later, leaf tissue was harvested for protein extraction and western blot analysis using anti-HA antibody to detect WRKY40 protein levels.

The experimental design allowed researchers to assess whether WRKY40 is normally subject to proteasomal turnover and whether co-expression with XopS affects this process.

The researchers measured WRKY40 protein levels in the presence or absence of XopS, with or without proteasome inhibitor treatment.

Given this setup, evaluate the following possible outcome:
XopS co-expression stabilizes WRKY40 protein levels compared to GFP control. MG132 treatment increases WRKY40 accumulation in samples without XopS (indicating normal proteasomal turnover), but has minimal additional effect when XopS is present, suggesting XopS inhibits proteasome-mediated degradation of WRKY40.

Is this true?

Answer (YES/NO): YES